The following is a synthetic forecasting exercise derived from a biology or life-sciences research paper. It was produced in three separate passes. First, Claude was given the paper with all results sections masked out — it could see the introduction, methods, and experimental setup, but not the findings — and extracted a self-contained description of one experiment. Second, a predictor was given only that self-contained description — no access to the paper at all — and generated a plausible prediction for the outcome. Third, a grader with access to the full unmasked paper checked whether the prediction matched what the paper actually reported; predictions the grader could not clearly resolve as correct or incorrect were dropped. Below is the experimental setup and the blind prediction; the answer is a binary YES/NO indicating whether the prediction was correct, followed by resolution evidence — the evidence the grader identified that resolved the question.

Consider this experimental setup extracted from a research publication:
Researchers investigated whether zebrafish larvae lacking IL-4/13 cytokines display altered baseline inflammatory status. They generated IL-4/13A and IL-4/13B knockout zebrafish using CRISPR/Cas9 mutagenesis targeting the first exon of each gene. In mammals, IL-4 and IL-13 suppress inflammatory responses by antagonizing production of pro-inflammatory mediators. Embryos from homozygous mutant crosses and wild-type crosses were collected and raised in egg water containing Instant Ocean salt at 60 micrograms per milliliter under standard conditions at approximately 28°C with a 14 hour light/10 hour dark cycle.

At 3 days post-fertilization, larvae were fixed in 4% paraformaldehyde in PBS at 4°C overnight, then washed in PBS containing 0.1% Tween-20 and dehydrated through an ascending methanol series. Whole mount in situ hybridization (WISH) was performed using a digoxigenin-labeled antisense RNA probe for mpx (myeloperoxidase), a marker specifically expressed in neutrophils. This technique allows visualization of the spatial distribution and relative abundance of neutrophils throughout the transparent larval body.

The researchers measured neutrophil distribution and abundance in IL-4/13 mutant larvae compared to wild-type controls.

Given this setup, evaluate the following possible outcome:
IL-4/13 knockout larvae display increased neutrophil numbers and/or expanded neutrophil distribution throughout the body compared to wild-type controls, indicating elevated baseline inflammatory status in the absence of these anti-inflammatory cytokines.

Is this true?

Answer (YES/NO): NO